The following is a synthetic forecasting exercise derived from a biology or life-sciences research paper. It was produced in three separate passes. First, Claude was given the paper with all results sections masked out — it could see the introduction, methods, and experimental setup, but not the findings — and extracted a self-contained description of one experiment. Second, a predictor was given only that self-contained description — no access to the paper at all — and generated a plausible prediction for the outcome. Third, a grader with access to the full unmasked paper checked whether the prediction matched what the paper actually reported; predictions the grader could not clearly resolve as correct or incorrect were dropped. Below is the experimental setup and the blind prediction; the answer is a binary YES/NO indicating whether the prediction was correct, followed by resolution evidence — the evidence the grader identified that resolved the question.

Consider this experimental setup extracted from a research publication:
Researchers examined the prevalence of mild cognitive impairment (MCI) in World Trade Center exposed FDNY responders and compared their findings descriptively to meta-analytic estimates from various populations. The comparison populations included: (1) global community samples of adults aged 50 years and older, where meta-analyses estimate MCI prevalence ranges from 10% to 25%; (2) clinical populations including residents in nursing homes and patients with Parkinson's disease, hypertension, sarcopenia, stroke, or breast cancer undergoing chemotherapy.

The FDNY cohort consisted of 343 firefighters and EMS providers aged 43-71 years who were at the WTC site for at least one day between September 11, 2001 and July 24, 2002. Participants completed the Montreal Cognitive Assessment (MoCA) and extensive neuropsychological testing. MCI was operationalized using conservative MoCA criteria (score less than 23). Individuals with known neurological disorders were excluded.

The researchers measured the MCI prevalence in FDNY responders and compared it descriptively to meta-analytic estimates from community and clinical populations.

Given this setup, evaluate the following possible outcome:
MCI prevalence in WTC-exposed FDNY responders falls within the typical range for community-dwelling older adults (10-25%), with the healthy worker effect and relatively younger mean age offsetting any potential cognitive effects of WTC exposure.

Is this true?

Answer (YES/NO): NO